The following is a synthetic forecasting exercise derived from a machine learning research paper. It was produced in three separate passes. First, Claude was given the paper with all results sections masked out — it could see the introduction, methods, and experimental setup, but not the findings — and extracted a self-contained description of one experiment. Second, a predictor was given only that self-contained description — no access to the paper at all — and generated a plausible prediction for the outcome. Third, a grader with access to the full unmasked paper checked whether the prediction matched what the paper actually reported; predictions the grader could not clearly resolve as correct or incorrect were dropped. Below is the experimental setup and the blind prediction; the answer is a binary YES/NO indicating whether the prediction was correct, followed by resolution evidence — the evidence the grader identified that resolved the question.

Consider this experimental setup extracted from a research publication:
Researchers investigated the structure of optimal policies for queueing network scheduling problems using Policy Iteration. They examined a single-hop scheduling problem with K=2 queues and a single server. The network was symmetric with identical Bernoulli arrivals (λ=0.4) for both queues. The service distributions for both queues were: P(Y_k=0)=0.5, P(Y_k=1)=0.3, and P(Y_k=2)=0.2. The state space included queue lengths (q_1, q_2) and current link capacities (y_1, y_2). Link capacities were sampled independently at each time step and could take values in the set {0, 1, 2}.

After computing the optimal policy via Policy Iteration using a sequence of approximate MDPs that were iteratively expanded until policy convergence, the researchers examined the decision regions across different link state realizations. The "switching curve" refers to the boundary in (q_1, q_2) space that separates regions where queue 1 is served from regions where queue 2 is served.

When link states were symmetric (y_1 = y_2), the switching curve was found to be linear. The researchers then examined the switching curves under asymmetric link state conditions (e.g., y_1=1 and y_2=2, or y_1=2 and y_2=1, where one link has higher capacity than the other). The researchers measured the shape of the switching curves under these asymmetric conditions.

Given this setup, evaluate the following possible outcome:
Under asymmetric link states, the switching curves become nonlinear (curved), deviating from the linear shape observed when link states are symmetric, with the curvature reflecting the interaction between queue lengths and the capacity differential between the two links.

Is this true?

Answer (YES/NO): YES